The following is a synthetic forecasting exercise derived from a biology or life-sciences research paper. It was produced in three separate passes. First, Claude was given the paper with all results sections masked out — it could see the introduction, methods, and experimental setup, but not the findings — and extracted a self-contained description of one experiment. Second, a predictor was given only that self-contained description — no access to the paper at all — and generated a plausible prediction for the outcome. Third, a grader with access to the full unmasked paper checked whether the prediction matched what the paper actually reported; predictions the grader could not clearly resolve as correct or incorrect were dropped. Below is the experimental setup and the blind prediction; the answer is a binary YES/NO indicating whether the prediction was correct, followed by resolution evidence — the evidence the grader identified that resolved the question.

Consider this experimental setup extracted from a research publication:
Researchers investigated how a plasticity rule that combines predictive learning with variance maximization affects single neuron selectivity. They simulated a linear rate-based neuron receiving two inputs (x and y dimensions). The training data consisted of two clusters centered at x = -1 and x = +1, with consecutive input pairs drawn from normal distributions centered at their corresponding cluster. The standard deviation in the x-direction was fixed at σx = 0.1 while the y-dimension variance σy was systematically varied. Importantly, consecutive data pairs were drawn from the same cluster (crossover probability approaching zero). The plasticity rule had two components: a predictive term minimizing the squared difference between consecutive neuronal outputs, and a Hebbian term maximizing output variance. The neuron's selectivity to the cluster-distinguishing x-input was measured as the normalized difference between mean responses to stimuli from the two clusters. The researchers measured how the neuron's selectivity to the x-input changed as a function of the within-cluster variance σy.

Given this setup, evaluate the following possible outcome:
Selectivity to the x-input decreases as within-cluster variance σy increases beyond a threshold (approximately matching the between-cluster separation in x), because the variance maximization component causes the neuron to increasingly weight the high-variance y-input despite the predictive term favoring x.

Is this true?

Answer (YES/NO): NO